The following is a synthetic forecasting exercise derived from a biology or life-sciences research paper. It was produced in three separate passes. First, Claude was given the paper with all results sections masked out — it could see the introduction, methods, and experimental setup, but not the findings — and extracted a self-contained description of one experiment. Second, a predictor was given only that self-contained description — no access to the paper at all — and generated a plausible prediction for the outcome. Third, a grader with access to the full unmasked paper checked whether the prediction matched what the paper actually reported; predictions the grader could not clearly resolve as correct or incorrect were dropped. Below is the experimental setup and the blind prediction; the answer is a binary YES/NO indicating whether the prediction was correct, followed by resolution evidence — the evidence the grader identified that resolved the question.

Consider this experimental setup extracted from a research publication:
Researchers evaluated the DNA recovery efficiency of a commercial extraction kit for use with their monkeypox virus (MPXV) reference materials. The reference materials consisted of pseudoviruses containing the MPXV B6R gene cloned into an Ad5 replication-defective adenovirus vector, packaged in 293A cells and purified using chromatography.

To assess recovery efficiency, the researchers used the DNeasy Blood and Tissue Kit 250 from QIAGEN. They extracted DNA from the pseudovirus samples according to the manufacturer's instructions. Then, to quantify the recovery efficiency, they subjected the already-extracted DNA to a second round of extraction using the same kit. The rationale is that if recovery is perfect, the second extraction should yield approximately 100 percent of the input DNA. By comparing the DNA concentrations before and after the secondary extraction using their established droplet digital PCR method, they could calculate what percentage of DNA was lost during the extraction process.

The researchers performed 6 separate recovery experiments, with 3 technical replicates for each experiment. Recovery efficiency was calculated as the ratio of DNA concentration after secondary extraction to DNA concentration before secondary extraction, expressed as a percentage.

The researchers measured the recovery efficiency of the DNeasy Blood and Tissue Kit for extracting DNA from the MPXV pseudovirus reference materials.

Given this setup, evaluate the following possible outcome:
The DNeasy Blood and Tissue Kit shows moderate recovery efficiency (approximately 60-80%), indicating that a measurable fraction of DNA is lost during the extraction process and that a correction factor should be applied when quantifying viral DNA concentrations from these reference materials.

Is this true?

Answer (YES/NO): YES